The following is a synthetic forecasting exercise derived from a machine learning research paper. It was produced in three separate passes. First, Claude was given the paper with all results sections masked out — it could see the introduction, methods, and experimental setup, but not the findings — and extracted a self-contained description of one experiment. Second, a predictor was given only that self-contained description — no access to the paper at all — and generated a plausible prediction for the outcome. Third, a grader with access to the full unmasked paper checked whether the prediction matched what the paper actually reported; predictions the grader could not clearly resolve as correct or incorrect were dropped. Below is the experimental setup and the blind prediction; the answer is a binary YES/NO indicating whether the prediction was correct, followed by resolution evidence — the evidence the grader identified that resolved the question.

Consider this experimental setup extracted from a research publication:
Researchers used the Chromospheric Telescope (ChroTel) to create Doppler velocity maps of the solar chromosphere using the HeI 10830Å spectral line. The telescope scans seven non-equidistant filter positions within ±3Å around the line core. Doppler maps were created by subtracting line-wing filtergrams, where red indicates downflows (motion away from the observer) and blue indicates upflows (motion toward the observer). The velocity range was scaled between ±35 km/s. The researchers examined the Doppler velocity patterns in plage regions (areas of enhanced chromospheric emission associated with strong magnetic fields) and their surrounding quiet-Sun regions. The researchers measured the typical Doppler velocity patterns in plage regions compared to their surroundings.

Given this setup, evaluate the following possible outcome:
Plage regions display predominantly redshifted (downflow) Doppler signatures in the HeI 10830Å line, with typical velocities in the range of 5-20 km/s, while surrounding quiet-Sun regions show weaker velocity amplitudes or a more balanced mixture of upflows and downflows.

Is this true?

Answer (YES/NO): NO